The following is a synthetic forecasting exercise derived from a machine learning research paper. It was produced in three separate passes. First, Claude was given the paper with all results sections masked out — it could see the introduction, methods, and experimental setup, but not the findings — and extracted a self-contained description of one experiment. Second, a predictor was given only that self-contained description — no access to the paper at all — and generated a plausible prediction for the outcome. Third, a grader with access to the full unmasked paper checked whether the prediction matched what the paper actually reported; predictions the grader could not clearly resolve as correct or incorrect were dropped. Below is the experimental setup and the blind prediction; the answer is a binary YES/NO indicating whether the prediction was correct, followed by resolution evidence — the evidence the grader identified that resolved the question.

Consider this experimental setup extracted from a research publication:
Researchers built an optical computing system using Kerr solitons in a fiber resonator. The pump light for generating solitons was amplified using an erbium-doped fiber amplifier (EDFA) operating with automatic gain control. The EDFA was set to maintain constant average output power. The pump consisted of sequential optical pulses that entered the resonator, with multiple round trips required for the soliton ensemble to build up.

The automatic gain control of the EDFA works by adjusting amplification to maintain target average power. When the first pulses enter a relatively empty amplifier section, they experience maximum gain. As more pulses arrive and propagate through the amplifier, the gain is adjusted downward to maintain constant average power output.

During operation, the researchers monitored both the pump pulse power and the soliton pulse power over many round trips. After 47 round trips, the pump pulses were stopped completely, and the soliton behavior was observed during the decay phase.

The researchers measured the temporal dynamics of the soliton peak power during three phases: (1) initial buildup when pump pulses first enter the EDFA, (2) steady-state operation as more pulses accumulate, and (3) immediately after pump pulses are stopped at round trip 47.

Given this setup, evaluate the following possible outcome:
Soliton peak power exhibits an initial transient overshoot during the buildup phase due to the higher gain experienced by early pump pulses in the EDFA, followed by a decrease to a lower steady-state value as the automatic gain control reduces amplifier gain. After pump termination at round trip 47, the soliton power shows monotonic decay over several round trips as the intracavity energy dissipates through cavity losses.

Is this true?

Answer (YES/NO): NO